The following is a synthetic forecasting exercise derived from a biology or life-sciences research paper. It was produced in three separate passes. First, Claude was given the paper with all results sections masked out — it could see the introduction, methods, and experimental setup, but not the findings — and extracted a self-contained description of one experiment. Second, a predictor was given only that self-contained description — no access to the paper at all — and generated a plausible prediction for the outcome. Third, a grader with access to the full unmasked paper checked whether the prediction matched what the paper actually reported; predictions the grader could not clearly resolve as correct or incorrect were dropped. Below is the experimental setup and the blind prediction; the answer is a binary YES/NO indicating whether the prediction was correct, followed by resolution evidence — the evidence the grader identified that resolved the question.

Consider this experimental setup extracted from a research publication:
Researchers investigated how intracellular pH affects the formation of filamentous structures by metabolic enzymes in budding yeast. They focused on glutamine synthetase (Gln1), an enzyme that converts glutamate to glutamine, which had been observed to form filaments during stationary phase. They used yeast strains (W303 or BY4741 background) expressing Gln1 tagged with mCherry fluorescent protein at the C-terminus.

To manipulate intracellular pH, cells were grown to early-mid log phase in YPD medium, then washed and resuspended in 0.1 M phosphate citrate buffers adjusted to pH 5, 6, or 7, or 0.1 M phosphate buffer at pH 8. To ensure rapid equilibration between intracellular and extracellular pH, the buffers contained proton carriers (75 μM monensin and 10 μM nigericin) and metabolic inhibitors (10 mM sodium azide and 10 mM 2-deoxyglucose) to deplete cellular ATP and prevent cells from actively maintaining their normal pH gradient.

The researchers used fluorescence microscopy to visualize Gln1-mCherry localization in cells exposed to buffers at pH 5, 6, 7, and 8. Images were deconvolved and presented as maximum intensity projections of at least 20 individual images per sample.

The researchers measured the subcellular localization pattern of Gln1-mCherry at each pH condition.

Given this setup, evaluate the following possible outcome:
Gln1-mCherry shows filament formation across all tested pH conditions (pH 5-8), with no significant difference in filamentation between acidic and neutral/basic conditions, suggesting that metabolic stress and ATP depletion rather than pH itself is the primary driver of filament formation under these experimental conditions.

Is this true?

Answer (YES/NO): NO